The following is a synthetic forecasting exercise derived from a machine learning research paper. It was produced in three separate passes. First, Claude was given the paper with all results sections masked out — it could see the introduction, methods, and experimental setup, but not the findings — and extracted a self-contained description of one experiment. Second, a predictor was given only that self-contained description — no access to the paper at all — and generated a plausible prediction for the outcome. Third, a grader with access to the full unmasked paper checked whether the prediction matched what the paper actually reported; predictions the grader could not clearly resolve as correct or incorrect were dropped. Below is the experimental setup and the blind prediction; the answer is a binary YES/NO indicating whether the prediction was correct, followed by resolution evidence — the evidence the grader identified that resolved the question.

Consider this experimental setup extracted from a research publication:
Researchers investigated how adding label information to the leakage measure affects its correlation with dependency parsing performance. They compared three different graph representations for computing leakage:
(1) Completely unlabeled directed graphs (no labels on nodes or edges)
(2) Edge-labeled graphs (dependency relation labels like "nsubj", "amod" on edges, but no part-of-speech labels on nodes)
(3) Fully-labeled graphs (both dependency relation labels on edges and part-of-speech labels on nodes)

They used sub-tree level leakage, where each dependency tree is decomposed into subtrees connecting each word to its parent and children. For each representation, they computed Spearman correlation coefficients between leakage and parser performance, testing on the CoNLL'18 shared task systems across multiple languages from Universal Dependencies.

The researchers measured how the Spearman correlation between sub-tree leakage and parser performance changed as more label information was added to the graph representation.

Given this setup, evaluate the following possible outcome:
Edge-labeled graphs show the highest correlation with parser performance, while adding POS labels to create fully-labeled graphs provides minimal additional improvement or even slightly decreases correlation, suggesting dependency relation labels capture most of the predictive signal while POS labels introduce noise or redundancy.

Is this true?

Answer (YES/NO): NO